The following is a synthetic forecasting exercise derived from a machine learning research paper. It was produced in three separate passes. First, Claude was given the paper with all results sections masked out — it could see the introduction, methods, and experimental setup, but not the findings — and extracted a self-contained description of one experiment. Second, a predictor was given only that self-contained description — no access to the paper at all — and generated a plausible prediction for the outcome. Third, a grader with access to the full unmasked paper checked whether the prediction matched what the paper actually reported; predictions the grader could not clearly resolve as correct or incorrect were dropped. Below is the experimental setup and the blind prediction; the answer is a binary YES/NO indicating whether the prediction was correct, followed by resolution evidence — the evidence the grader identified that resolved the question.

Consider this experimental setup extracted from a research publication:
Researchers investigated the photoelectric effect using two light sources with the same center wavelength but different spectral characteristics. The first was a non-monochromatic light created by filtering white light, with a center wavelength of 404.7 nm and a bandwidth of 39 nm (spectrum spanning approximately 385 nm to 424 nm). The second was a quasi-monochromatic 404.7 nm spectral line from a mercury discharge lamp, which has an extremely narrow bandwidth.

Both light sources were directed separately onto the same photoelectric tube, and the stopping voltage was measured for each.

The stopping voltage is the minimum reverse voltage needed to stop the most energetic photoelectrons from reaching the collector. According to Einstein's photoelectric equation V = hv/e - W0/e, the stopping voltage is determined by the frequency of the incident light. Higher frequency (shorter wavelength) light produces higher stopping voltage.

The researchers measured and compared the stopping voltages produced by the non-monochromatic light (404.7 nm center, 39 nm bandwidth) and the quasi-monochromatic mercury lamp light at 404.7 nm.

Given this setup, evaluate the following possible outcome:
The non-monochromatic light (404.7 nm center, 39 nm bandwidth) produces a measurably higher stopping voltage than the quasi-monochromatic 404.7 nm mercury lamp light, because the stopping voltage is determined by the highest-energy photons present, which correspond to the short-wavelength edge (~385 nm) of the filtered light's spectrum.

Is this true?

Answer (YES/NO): NO